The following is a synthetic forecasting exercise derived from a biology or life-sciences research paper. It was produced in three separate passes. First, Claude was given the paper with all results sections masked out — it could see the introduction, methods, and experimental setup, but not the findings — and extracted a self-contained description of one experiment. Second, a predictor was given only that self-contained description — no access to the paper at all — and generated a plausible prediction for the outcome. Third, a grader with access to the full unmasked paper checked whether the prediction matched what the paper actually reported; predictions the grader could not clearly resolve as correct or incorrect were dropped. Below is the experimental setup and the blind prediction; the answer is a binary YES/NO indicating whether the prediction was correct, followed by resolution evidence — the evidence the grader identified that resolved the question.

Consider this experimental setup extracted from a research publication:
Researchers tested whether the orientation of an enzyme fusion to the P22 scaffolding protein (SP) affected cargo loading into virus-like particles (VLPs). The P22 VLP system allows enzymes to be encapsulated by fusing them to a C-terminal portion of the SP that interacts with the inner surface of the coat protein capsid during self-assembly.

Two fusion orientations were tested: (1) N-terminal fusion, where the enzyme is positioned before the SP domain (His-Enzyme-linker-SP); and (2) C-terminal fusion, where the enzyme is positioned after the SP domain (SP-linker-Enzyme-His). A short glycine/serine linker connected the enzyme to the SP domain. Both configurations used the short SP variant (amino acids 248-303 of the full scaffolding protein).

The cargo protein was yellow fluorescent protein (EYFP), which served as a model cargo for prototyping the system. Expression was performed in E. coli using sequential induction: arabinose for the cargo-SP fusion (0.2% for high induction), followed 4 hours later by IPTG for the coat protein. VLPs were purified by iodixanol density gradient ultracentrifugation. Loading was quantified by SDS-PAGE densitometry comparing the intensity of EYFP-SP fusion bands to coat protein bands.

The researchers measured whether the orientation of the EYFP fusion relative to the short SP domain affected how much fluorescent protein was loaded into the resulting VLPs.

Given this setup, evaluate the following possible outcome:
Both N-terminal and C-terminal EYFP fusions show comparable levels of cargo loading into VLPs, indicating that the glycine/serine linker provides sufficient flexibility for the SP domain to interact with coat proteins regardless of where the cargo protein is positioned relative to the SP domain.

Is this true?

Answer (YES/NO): NO